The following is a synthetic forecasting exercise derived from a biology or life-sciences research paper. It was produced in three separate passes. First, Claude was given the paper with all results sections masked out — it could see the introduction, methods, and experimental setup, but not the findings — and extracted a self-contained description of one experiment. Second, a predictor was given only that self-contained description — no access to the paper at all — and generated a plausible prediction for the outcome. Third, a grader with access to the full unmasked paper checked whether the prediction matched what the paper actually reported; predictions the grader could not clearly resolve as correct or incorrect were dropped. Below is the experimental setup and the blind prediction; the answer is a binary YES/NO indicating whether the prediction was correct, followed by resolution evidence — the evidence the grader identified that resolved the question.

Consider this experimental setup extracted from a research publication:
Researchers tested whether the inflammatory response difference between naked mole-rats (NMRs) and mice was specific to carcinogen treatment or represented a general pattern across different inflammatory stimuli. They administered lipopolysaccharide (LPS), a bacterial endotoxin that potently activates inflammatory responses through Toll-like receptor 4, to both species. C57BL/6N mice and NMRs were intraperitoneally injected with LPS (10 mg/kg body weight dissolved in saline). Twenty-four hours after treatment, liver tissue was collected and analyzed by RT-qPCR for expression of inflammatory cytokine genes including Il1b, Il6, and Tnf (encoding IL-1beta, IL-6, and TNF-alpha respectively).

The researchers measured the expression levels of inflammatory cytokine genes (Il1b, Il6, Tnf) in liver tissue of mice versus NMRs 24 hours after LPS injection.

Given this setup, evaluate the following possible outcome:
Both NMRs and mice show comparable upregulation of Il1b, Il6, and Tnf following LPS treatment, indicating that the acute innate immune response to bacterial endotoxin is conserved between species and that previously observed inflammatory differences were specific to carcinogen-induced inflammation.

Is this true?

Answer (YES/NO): YES